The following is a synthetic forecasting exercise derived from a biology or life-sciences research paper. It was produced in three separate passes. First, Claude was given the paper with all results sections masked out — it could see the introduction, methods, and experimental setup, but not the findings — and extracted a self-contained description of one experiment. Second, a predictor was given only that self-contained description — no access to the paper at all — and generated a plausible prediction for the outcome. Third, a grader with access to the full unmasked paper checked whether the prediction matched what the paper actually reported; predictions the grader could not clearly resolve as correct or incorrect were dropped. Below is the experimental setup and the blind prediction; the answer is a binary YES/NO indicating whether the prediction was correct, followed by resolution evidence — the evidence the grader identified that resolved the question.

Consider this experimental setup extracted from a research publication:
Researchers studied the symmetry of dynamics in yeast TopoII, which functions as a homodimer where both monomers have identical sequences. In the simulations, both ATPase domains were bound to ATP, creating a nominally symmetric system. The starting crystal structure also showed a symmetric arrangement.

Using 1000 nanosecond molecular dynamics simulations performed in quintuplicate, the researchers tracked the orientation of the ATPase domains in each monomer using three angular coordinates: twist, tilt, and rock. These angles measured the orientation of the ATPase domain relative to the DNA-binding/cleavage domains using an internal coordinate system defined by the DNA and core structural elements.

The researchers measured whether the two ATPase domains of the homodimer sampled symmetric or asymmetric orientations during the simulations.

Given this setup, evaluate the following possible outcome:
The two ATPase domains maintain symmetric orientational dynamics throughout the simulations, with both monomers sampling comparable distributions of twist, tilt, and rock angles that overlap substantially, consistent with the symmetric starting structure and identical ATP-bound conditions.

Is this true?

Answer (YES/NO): NO